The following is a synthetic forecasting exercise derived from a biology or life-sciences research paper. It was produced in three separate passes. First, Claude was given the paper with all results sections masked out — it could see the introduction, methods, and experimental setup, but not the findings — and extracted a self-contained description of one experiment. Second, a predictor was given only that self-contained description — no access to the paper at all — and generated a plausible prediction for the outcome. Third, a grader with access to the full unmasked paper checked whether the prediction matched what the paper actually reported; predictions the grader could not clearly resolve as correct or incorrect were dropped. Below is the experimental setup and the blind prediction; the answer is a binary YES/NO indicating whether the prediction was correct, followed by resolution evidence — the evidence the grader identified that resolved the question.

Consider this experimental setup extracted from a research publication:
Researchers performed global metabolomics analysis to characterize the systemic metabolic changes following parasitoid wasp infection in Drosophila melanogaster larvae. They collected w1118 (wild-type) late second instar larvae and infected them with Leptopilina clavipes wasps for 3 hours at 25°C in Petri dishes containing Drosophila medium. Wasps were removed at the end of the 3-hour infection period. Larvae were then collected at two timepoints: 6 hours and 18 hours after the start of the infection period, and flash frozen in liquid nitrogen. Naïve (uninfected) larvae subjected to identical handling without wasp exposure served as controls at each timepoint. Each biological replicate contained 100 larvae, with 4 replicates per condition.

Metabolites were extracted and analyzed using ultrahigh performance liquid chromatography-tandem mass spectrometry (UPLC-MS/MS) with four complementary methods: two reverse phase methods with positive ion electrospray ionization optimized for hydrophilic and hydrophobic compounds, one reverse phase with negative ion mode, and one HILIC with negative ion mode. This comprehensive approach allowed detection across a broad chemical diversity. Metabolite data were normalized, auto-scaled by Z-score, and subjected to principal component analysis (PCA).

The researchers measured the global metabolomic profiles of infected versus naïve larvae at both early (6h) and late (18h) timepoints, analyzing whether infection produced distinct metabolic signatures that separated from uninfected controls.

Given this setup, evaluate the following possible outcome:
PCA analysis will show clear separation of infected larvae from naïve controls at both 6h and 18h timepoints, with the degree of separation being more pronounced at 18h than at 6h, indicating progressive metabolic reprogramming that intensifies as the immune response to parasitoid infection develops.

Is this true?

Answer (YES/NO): NO